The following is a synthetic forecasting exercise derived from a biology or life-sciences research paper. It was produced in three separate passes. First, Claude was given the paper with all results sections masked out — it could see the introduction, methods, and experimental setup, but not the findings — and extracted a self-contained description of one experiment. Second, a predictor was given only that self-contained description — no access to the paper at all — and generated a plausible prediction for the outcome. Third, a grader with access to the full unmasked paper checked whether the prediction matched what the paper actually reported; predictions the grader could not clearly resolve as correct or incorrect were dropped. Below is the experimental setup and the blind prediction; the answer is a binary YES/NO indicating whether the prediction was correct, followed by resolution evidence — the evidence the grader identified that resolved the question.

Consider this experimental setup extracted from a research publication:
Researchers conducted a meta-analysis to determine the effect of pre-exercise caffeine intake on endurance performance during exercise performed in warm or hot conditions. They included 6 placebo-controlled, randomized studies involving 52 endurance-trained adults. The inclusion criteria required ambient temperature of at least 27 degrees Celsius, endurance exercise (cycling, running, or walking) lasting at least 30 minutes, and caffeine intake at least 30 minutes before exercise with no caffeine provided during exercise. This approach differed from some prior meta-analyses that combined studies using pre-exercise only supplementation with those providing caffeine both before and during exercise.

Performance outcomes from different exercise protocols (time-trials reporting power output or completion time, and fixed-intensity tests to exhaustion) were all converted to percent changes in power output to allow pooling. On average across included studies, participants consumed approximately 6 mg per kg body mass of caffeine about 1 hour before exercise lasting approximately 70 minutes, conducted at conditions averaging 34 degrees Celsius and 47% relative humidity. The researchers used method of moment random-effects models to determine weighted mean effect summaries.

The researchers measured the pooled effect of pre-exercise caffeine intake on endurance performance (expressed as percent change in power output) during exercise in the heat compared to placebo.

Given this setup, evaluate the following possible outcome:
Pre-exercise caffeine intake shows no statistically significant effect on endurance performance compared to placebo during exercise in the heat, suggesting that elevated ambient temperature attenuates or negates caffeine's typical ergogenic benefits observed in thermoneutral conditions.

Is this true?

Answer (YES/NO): NO